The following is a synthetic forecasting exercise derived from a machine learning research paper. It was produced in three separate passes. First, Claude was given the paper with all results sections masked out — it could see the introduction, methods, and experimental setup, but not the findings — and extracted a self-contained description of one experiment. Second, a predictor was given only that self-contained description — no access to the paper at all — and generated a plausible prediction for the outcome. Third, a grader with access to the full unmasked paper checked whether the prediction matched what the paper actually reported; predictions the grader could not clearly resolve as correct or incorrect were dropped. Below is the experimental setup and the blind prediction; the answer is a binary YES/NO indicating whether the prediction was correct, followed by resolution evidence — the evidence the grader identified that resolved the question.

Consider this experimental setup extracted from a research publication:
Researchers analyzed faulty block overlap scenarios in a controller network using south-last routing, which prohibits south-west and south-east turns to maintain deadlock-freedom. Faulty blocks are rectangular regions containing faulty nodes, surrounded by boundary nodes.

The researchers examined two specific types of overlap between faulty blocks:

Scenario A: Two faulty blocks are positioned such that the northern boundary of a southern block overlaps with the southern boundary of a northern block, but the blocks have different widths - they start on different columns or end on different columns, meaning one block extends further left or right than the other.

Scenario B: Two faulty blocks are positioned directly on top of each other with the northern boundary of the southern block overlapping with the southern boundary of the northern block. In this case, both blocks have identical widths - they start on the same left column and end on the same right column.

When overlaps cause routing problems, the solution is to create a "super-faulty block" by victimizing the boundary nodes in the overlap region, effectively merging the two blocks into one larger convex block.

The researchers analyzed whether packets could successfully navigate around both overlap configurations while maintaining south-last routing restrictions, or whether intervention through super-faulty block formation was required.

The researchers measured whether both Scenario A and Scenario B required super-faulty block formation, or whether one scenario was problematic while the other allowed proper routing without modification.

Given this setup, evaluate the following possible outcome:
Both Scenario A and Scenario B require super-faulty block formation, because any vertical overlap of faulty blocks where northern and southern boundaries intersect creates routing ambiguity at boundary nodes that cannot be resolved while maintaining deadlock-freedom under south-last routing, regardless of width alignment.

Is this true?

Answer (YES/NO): NO